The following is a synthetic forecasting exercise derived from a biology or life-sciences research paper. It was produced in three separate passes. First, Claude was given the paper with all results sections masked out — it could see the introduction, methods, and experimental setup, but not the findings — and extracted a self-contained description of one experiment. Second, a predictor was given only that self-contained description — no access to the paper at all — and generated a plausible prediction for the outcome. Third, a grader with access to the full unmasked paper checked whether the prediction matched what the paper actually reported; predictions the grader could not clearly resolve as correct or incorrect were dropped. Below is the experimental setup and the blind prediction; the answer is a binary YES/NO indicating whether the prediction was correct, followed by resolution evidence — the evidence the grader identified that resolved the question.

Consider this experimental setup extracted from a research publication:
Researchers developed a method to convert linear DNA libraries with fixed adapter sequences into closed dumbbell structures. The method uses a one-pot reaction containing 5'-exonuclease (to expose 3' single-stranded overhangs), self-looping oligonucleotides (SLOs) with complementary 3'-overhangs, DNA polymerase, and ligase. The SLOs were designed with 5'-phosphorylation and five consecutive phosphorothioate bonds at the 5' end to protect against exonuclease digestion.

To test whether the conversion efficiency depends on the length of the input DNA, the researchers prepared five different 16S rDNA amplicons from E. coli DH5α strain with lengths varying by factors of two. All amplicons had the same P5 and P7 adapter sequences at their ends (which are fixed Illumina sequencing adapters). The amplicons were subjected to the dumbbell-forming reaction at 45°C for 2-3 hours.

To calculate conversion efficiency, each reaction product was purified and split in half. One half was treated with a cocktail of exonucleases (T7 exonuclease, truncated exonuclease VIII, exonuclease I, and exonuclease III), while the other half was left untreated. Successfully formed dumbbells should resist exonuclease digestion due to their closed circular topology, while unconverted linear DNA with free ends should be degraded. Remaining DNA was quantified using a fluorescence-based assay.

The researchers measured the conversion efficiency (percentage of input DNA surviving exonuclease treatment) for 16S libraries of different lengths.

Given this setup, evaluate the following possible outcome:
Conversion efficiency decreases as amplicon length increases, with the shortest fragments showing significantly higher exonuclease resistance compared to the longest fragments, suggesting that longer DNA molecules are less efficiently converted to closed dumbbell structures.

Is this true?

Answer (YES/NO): YES